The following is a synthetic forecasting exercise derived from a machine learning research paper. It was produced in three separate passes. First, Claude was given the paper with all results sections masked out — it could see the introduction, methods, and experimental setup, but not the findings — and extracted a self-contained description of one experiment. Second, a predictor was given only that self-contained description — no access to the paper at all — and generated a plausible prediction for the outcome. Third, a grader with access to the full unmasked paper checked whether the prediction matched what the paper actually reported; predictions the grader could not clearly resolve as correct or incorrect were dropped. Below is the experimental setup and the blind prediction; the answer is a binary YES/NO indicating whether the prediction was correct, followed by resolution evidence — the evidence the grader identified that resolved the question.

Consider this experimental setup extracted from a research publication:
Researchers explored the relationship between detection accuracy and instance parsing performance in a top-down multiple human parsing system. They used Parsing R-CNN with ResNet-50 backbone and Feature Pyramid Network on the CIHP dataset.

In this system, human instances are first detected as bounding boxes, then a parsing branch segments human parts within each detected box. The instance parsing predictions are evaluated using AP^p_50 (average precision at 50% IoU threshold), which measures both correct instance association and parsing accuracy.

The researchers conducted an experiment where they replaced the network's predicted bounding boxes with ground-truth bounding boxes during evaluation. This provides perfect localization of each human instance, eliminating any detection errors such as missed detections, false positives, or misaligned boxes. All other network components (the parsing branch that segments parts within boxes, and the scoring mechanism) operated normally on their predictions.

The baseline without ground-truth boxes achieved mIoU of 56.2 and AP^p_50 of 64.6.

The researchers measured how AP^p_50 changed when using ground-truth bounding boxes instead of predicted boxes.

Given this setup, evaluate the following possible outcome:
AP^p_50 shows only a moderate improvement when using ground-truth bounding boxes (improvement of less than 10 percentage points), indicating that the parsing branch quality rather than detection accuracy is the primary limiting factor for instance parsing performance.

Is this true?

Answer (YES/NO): NO